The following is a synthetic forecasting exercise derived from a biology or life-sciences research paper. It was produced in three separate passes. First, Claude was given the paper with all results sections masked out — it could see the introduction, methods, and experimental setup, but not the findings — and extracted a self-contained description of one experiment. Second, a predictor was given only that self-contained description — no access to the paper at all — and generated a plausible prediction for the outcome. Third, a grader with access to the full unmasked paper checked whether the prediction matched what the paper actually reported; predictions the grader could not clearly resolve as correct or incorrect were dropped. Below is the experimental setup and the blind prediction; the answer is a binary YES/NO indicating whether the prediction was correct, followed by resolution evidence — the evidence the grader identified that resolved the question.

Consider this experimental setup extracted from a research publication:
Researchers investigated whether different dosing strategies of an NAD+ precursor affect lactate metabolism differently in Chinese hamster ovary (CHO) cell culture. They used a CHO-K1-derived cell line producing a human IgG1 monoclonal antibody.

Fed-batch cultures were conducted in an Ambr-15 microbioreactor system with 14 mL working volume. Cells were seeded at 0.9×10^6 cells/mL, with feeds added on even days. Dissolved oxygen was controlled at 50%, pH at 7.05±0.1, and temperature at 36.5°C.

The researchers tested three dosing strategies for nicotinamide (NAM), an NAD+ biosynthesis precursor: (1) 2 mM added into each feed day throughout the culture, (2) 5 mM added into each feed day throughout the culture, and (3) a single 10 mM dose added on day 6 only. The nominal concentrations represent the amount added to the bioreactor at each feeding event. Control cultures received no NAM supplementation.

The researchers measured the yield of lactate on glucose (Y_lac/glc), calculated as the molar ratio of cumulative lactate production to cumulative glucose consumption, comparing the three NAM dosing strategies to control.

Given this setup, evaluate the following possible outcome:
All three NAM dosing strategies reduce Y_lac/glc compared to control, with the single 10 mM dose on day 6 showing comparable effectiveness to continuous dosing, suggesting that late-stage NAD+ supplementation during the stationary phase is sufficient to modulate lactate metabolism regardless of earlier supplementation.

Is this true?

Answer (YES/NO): NO